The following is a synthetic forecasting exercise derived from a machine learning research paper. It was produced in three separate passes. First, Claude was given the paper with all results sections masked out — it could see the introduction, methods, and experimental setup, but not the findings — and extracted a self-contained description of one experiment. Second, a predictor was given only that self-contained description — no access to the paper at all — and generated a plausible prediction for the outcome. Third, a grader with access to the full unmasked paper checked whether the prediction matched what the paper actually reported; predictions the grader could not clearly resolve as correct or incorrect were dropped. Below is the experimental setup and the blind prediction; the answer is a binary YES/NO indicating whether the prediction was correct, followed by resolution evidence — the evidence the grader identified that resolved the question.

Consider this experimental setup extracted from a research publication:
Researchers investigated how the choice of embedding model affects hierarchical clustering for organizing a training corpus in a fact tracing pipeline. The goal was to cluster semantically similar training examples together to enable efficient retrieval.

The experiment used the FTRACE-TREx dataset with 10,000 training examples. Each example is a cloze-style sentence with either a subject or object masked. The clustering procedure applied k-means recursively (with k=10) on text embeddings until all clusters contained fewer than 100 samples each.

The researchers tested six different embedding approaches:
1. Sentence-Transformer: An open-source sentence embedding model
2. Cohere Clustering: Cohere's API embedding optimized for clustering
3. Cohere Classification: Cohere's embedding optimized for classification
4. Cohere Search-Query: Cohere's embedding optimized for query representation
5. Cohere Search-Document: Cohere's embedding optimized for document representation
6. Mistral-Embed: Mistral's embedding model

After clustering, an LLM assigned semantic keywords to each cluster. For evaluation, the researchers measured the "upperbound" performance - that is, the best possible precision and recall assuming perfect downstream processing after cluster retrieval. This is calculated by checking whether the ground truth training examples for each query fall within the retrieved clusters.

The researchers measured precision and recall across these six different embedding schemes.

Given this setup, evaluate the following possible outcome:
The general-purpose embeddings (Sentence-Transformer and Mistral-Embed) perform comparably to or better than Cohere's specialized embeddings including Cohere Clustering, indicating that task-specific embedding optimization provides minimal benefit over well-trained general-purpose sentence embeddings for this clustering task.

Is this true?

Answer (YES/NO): NO